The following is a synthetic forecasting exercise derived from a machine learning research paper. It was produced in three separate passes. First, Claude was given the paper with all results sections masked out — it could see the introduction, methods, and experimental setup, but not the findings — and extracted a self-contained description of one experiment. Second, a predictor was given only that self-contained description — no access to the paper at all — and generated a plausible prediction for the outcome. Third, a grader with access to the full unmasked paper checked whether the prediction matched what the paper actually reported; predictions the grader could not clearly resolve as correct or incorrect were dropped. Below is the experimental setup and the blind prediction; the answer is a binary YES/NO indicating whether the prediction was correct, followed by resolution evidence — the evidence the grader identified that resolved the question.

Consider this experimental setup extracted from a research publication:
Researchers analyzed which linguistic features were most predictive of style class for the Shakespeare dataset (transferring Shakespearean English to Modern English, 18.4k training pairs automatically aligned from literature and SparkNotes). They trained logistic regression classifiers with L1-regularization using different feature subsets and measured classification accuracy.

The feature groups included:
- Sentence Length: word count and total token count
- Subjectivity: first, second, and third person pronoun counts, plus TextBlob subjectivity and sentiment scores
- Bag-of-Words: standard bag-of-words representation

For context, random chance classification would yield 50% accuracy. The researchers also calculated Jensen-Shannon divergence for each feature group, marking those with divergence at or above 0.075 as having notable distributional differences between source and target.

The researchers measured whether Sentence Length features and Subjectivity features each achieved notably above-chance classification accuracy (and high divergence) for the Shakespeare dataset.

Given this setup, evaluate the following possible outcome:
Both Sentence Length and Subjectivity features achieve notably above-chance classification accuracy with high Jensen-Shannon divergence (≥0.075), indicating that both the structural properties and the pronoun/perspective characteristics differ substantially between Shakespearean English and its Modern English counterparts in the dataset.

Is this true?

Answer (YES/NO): YES